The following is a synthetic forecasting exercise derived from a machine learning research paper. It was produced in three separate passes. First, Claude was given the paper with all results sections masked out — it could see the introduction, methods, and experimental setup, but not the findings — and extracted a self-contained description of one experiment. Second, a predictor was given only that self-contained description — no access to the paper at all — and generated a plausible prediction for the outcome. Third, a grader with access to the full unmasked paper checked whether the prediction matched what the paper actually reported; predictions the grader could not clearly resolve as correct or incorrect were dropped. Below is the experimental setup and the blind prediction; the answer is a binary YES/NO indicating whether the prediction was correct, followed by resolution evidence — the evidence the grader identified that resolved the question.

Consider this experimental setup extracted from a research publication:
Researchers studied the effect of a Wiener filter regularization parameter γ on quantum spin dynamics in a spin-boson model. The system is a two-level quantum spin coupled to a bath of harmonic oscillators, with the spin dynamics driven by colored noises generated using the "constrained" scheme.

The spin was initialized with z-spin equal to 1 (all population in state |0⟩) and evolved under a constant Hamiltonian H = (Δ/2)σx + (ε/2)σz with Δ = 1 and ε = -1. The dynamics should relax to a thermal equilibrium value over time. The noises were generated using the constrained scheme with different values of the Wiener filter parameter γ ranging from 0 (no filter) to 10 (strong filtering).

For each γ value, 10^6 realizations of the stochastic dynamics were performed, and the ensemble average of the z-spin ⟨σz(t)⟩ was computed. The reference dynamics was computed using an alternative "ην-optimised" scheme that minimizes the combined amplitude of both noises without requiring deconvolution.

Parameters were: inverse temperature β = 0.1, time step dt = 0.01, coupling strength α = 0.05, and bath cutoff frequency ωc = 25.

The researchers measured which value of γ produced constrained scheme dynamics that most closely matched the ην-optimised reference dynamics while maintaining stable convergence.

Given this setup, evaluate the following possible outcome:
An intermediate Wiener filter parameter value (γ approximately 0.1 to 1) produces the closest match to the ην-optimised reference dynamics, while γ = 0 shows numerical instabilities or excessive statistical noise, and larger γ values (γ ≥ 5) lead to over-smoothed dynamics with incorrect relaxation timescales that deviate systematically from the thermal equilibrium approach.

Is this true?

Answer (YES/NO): NO